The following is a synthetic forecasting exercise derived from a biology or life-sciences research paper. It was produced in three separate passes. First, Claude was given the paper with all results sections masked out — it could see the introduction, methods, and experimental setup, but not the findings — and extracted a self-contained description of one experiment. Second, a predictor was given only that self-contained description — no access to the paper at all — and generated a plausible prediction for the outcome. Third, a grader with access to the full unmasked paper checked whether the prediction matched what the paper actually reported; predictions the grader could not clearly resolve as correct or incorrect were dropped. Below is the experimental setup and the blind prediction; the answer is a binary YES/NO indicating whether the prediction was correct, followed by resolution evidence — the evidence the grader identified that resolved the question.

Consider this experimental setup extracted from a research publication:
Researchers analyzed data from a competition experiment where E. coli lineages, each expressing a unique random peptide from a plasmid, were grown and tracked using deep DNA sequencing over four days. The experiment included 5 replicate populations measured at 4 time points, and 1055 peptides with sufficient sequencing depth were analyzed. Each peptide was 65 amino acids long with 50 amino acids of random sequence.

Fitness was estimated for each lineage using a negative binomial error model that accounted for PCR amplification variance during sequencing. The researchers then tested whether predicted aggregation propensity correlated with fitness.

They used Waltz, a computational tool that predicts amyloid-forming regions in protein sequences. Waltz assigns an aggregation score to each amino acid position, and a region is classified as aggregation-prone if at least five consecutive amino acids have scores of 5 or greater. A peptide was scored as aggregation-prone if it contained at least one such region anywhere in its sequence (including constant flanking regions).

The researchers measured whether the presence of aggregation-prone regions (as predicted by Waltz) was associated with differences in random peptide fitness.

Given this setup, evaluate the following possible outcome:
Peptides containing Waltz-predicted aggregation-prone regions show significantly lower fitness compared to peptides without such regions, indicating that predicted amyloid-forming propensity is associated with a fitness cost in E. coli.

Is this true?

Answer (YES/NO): YES